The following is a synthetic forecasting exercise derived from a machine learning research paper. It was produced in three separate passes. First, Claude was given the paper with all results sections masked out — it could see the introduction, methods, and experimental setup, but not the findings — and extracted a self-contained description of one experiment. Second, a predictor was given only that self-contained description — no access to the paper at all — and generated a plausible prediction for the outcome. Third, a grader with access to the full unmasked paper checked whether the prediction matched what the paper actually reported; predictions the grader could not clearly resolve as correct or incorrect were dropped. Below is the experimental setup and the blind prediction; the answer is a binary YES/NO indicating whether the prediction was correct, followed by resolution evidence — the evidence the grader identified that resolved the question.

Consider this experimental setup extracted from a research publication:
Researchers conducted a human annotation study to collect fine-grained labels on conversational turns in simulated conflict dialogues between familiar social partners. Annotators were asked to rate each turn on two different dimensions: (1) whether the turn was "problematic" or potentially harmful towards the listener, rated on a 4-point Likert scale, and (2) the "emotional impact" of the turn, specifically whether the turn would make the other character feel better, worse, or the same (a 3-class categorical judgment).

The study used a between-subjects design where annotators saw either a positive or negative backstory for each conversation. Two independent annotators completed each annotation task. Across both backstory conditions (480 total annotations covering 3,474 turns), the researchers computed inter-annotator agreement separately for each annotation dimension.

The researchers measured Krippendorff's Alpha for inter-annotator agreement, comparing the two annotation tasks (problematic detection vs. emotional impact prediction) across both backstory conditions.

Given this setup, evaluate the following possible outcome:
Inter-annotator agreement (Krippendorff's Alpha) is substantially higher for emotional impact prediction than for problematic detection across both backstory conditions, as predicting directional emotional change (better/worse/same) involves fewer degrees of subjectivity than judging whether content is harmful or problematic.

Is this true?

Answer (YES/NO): NO